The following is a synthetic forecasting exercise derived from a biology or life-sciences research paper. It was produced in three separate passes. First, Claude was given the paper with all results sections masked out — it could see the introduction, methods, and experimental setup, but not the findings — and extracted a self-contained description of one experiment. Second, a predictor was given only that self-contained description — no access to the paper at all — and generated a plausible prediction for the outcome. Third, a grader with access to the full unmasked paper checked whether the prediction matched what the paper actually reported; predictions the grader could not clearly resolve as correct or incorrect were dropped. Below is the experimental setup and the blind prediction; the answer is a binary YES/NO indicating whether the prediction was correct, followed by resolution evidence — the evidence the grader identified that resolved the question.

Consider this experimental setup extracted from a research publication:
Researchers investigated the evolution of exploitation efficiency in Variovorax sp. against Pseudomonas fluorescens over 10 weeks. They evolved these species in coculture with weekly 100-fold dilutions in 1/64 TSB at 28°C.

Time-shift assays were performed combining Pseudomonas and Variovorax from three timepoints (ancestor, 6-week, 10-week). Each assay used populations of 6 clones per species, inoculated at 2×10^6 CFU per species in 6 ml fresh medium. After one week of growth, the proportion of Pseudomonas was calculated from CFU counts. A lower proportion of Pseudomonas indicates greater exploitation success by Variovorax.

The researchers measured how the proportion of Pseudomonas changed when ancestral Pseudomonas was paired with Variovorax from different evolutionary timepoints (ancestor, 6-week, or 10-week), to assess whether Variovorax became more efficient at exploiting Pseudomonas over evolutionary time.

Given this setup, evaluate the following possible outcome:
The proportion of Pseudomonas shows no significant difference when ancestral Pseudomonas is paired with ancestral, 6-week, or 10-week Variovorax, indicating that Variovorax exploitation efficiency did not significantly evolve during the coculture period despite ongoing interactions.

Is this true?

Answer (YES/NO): NO